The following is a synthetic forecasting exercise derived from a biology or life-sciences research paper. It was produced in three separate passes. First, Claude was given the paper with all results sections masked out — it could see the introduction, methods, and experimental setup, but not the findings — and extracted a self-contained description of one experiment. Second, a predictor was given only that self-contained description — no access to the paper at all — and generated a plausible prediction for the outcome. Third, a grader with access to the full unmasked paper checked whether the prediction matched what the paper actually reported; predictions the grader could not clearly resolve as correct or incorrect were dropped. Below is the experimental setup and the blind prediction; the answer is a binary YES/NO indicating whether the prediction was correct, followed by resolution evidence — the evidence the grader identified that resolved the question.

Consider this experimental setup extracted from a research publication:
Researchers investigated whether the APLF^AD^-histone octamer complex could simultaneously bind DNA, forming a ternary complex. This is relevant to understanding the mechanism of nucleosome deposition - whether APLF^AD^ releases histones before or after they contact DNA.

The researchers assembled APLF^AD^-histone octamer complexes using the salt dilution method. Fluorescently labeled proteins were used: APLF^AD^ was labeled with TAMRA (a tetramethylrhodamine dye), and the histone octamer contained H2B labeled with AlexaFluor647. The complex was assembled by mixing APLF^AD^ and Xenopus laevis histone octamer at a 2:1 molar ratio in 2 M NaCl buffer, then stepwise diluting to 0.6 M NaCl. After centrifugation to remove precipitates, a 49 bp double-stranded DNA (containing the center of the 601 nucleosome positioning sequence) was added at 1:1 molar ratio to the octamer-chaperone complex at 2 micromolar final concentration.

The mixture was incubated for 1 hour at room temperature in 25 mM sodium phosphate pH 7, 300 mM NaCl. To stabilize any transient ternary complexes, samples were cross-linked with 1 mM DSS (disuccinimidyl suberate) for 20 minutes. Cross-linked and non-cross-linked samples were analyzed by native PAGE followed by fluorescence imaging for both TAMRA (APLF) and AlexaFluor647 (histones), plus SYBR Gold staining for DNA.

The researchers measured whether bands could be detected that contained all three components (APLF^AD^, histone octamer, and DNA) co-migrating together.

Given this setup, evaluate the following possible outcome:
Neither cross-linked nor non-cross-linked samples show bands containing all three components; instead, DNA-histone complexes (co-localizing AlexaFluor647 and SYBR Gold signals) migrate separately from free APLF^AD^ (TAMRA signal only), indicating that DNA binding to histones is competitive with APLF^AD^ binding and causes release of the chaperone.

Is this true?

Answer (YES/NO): NO